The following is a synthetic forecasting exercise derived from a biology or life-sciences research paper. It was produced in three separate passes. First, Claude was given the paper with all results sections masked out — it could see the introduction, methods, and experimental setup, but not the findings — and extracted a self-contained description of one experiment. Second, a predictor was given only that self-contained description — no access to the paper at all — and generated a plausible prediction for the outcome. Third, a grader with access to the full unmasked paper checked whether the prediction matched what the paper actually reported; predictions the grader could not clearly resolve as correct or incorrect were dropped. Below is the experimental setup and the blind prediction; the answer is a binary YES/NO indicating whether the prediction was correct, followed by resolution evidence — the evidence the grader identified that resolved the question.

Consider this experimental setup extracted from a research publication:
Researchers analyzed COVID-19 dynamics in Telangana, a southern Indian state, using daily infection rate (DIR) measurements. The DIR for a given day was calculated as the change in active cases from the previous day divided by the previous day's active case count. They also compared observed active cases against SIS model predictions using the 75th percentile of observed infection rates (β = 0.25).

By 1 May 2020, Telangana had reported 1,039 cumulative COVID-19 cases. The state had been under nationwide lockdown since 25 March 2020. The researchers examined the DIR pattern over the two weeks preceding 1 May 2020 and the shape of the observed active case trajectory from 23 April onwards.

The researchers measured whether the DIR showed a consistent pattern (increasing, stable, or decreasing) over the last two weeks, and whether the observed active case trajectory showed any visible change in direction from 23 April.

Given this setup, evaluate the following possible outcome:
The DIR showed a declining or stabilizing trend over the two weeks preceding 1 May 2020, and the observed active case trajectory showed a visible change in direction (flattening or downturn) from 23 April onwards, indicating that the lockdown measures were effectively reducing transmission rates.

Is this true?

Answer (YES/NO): YES